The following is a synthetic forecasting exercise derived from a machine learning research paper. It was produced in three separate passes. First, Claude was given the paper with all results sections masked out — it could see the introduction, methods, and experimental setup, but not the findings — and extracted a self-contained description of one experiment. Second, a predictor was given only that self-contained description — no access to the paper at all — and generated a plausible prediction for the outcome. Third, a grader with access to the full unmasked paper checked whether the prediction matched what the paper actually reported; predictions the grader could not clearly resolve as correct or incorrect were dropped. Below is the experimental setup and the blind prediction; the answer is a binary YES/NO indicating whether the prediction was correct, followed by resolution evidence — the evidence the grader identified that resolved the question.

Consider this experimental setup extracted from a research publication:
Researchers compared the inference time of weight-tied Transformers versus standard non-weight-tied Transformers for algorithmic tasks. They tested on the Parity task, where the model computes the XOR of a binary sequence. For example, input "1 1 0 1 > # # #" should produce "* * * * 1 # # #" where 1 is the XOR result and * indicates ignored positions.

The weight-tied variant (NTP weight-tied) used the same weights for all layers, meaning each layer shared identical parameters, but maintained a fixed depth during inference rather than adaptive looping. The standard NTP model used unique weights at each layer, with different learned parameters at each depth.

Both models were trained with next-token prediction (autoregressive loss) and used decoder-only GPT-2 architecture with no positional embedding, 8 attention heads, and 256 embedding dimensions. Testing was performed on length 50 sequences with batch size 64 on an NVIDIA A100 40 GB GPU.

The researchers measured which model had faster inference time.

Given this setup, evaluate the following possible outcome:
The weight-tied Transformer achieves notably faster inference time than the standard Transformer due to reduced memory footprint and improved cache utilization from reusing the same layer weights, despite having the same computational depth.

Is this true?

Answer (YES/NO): NO